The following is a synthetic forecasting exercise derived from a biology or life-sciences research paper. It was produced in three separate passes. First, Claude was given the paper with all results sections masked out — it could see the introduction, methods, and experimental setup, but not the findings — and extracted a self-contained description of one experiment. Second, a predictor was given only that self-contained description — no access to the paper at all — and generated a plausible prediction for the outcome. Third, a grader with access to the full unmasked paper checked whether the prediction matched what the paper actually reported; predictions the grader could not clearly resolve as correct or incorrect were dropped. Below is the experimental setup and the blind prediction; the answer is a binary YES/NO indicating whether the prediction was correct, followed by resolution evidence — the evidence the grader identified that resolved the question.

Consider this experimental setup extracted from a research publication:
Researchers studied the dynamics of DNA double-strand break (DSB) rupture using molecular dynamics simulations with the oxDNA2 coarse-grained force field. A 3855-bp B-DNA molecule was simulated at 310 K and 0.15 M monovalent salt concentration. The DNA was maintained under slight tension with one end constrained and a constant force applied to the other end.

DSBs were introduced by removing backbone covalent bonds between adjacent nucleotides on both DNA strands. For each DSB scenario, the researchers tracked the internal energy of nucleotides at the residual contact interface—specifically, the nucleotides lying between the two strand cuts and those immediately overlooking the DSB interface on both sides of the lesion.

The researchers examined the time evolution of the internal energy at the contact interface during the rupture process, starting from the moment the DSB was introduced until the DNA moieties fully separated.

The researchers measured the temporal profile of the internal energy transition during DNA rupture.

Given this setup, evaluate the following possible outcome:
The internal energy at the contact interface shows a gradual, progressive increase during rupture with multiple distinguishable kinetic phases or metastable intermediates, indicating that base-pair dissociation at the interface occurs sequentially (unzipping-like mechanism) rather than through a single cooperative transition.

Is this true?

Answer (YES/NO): NO